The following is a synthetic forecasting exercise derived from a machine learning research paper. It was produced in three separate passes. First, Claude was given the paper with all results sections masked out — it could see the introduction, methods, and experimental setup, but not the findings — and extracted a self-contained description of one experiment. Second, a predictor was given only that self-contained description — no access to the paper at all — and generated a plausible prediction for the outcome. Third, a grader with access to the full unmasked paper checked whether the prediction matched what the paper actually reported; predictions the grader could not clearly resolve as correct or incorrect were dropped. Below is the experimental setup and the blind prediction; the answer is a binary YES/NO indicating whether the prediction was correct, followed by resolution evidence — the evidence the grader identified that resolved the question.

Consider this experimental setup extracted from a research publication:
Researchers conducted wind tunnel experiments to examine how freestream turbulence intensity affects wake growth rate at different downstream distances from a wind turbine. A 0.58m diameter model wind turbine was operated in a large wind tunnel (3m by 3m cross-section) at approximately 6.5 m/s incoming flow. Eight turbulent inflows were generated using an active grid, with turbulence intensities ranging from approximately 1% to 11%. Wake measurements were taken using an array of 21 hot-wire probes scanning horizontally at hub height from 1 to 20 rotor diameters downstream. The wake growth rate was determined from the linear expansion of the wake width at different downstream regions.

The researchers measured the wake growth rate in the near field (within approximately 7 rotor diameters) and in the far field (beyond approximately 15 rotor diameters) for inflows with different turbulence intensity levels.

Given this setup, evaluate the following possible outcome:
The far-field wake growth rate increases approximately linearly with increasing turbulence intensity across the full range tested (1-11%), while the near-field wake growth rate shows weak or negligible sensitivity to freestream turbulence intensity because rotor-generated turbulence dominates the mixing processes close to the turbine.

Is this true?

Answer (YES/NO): NO